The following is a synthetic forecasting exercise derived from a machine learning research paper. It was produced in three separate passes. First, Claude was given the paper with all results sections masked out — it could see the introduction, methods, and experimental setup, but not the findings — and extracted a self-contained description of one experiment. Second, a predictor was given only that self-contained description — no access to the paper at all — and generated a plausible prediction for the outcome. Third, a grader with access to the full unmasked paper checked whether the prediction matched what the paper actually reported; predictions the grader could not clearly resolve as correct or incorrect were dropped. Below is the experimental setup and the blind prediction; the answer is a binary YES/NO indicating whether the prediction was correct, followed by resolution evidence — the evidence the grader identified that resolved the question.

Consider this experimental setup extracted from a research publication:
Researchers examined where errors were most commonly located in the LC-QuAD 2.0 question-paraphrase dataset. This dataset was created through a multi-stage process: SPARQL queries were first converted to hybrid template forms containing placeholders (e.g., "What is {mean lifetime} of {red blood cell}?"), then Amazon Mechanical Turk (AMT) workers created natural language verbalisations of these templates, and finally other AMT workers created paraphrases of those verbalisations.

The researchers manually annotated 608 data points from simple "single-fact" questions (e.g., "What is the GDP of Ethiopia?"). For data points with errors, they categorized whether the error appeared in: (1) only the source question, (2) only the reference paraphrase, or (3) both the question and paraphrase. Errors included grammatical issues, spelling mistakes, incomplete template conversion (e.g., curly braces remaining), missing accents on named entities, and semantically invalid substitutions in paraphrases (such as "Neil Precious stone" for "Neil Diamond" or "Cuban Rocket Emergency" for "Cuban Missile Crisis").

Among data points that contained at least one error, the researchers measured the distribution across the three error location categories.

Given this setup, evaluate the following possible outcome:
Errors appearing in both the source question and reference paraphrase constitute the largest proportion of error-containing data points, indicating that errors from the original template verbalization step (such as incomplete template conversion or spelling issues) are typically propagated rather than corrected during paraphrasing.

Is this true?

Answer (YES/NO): NO